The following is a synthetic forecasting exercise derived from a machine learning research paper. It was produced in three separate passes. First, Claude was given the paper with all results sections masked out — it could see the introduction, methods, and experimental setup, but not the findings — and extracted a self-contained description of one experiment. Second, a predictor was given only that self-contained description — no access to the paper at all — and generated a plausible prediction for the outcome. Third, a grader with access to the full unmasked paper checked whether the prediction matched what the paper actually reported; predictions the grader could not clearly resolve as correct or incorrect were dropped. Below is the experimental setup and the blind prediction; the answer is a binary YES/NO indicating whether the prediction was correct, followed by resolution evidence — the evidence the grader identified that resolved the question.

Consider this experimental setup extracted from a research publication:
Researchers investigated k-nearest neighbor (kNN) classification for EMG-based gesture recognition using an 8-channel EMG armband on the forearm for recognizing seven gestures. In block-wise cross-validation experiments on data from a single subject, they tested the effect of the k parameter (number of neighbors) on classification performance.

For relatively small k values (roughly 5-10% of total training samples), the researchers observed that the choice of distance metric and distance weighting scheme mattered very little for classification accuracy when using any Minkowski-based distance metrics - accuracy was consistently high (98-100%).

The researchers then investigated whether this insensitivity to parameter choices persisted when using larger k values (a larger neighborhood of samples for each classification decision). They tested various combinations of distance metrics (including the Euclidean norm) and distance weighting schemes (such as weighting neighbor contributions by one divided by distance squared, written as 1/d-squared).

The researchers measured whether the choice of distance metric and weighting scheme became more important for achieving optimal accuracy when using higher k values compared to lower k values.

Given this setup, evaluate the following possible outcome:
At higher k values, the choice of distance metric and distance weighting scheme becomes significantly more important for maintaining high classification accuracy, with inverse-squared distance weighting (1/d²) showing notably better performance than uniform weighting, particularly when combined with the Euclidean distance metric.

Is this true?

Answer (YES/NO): YES